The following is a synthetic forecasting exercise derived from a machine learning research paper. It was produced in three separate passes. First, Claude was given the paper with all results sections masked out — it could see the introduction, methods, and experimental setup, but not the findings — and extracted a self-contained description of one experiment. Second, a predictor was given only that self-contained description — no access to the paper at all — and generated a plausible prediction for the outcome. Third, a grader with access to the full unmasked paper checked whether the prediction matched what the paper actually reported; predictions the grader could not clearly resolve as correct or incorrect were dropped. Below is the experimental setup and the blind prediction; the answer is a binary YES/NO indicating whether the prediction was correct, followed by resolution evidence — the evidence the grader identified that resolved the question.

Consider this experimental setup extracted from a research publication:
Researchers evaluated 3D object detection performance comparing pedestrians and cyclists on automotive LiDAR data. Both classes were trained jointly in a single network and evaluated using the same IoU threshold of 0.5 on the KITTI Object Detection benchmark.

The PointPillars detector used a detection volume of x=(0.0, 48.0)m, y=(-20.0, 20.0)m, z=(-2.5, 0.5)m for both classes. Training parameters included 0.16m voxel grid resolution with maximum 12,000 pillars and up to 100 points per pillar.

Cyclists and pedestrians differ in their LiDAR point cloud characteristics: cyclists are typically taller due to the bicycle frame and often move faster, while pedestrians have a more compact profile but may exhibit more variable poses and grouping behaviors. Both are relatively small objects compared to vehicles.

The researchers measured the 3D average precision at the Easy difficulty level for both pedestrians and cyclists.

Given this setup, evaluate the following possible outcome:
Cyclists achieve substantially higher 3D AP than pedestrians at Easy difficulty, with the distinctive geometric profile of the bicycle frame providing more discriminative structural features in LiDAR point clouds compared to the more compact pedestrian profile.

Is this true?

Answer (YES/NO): YES